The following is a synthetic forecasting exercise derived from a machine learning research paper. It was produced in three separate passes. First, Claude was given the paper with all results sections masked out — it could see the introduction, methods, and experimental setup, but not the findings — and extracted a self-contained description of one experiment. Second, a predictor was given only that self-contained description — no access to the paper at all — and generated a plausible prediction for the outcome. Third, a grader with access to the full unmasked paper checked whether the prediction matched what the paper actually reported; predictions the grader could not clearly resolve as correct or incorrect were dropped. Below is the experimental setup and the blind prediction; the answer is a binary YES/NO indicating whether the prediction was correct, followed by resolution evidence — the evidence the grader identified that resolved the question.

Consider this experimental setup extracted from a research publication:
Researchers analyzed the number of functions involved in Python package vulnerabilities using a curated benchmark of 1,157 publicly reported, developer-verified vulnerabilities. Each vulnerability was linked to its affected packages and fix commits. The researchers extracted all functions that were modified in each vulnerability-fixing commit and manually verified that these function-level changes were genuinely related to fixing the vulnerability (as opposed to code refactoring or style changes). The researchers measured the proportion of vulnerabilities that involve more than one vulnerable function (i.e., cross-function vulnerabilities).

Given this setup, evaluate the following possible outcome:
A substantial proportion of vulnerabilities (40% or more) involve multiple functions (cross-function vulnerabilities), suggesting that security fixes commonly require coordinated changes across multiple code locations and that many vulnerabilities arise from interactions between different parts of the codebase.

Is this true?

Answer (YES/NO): YES